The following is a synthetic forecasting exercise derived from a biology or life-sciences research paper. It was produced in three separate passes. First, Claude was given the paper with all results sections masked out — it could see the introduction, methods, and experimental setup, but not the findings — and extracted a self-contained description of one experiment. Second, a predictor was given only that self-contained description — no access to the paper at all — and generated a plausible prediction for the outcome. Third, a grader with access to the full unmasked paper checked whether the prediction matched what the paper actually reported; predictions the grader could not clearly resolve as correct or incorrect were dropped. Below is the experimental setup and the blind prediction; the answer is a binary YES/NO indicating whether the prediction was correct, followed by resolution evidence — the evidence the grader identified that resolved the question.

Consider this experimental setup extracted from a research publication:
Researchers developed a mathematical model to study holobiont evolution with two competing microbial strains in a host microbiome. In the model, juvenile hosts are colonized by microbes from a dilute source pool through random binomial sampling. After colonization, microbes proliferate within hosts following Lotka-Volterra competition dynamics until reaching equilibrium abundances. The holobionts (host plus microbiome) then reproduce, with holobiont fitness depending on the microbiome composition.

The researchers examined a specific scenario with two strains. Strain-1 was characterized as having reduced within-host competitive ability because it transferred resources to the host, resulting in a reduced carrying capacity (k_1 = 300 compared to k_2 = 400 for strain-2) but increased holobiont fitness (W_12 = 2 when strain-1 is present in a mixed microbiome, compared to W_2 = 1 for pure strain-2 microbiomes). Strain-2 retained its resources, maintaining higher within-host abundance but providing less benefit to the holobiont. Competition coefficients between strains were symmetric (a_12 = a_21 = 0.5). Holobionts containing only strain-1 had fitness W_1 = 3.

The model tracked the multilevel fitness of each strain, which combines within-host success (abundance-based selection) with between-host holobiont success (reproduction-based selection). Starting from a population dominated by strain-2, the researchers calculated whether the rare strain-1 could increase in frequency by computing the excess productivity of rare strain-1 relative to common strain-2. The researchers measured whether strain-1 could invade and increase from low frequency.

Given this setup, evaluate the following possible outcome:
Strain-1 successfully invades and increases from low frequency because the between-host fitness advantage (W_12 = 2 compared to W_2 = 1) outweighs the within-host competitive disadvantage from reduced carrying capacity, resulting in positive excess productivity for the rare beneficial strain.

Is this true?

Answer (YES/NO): YES